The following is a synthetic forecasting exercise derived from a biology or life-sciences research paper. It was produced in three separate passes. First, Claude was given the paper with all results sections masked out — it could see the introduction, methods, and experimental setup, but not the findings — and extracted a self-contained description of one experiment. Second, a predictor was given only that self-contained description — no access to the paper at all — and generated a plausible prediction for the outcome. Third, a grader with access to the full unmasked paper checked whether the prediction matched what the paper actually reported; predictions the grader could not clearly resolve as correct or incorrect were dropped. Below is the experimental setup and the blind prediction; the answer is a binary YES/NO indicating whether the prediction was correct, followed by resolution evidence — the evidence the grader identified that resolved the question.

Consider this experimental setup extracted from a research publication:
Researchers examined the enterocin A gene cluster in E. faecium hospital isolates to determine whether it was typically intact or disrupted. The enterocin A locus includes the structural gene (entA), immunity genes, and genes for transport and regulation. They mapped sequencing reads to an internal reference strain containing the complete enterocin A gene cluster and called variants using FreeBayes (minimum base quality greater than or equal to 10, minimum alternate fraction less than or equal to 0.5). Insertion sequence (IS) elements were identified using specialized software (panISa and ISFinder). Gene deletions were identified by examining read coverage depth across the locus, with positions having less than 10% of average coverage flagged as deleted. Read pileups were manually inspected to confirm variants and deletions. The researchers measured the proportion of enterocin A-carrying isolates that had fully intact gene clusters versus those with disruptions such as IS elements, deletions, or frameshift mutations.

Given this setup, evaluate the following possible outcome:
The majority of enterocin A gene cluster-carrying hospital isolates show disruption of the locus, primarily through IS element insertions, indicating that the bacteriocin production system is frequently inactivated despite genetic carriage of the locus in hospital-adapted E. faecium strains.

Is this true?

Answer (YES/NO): NO